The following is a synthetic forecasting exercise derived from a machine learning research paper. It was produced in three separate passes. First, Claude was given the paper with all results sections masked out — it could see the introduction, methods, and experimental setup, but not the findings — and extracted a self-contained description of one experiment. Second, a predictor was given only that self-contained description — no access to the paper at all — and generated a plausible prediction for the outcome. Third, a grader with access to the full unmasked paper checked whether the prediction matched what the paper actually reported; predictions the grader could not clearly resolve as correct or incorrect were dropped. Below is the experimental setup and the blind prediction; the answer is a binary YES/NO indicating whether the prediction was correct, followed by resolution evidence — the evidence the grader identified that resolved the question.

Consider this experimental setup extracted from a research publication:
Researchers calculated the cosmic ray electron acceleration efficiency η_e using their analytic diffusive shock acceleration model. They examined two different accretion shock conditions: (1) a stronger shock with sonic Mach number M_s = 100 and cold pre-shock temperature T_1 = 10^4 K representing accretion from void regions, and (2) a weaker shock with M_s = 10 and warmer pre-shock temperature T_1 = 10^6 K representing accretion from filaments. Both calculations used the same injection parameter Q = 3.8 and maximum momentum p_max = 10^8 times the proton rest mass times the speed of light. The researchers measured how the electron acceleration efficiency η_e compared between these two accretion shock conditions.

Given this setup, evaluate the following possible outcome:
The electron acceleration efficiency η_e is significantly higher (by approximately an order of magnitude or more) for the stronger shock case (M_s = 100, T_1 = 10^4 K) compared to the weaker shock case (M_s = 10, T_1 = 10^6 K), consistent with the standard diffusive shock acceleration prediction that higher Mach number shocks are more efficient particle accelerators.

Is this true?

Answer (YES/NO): NO